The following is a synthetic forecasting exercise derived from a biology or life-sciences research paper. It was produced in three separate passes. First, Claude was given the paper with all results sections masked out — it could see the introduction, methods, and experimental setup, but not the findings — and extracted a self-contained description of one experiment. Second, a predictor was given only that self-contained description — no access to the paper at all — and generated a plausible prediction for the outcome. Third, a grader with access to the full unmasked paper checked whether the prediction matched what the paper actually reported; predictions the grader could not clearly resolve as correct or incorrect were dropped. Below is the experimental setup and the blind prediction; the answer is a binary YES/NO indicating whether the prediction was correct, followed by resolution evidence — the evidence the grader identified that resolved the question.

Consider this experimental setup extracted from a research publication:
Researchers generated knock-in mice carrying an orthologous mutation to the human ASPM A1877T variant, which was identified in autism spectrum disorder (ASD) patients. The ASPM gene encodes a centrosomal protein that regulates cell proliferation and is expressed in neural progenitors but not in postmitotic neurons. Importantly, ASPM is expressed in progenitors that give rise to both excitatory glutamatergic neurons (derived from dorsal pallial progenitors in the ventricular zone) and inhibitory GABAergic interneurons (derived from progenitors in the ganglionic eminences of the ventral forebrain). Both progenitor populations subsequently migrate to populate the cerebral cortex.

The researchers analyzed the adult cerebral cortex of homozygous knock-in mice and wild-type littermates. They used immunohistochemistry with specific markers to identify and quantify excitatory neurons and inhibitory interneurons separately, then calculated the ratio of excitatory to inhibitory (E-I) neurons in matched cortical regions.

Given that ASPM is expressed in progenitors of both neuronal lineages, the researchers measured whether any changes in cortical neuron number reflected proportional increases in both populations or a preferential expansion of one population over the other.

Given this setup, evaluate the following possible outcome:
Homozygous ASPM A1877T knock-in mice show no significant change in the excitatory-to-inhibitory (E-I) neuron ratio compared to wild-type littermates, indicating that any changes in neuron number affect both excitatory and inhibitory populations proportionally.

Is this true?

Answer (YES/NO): NO